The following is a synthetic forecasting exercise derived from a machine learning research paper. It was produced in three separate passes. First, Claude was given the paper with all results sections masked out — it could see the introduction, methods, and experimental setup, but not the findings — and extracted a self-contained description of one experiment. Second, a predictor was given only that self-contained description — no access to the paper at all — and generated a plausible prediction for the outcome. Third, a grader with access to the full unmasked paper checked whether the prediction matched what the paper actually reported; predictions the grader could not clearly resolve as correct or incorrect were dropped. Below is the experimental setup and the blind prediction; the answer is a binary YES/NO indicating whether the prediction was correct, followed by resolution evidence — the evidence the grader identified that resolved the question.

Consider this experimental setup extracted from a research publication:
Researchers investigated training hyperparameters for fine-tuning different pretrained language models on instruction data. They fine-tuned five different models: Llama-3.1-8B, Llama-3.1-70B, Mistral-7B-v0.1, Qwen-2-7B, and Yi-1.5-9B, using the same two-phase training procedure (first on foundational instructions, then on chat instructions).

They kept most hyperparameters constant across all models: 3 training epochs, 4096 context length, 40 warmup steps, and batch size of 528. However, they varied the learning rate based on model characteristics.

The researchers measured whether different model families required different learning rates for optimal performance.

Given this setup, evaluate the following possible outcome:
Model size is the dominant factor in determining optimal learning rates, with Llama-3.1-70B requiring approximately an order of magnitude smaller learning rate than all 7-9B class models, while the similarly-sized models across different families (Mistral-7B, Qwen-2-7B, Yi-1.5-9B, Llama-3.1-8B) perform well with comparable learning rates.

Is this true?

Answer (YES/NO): NO